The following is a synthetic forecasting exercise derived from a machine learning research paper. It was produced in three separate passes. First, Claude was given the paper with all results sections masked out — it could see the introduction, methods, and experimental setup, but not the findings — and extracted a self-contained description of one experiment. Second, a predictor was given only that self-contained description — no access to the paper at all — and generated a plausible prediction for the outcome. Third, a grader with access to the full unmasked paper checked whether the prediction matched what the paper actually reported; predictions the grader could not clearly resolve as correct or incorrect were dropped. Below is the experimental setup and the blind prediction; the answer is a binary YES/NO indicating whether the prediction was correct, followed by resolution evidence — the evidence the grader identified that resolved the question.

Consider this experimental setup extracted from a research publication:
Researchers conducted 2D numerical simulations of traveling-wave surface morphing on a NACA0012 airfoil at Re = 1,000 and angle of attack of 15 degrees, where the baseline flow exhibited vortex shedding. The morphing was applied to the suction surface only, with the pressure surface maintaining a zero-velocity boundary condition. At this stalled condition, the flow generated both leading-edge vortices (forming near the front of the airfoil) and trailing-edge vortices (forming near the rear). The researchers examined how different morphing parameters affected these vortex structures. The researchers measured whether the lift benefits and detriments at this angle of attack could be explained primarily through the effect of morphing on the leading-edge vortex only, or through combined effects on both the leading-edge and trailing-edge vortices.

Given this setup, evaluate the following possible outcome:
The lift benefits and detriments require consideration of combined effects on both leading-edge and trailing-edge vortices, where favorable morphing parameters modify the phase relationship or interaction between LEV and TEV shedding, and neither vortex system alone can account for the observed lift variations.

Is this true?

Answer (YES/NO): YES